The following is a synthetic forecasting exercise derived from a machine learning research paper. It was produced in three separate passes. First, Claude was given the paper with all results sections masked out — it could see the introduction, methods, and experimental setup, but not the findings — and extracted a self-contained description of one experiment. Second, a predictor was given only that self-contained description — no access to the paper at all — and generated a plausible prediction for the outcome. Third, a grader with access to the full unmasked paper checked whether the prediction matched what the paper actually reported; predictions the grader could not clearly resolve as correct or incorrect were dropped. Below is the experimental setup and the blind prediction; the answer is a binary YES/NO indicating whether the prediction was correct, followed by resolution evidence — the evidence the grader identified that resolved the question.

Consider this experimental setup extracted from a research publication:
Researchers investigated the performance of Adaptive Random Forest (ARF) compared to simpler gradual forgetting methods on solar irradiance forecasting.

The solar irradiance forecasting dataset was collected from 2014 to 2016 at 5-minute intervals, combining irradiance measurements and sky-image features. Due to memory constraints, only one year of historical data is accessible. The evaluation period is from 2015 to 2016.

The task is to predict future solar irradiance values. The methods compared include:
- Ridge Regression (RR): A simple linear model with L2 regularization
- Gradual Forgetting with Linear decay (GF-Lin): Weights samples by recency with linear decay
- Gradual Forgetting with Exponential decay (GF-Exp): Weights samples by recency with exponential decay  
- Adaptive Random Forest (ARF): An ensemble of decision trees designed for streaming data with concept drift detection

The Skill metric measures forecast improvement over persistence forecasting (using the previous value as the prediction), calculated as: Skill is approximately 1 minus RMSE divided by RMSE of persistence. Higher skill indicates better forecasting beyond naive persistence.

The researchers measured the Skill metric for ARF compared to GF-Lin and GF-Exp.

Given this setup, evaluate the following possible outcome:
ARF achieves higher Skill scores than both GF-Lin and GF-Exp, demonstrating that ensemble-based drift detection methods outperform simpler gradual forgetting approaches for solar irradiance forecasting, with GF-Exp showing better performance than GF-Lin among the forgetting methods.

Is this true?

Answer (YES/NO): NO